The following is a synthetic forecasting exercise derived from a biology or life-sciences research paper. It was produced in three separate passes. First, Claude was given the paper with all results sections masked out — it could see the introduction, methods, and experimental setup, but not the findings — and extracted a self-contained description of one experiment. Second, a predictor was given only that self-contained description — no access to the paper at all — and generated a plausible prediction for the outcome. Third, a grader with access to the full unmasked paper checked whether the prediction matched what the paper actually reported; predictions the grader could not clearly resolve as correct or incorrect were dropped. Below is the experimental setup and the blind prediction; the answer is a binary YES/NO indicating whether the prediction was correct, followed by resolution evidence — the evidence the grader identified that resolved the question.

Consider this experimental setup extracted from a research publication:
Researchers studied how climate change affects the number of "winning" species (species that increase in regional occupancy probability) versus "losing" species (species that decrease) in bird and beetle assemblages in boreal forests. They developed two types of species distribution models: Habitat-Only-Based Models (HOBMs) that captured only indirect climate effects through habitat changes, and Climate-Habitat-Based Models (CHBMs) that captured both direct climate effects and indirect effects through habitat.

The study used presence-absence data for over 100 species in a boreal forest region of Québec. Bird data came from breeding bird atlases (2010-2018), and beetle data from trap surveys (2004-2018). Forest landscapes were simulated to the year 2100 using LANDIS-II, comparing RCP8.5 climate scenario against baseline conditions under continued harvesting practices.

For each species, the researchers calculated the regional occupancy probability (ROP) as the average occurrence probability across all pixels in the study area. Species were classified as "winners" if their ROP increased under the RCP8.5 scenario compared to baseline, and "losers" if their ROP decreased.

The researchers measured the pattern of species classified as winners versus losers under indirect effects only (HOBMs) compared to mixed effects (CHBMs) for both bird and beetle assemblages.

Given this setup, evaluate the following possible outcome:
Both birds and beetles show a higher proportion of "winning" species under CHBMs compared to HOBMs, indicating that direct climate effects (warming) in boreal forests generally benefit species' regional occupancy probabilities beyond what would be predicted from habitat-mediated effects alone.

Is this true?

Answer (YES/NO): NO